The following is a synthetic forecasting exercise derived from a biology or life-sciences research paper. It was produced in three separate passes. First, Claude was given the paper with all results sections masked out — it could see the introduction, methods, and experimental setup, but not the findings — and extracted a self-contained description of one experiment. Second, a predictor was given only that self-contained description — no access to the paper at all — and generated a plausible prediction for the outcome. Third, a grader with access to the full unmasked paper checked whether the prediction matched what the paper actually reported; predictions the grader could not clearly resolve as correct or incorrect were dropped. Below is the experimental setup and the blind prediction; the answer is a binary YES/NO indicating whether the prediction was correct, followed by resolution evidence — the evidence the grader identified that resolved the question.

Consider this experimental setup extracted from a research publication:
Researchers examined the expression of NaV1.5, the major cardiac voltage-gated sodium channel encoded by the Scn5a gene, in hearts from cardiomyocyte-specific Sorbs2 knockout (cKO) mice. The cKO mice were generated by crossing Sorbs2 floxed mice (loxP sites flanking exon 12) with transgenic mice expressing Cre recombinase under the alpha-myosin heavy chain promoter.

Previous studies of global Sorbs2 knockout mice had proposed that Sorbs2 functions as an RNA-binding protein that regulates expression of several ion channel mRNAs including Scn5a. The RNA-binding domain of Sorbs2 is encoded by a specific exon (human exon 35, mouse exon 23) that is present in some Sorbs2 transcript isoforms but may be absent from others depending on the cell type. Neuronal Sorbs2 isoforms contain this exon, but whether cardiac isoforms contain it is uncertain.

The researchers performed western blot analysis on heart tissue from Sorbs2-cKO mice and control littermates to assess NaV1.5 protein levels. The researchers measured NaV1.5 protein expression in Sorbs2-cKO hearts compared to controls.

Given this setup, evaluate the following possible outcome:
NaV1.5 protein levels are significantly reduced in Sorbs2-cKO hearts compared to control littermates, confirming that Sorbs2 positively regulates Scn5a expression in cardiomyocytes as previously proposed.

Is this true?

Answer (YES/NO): NO